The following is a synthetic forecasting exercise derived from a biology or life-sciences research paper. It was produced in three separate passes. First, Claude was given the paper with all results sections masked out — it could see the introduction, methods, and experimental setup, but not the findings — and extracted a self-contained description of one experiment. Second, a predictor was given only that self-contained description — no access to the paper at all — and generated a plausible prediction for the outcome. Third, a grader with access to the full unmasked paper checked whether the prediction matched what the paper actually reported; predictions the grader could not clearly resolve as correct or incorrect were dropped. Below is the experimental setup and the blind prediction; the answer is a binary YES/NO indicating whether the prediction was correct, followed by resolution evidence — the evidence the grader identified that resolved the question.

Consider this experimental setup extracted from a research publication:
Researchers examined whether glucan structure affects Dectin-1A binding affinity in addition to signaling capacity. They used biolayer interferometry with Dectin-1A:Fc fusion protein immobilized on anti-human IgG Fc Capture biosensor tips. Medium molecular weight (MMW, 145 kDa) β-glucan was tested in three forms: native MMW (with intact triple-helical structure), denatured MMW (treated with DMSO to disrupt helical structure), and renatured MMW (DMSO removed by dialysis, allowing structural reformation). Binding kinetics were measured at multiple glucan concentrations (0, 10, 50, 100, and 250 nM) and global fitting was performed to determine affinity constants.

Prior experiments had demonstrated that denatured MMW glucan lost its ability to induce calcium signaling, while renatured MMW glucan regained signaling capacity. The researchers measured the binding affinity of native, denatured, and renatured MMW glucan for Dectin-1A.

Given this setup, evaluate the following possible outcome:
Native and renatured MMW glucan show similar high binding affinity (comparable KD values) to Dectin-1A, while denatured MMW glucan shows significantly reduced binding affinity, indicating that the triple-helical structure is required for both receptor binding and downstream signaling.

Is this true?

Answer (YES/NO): NO